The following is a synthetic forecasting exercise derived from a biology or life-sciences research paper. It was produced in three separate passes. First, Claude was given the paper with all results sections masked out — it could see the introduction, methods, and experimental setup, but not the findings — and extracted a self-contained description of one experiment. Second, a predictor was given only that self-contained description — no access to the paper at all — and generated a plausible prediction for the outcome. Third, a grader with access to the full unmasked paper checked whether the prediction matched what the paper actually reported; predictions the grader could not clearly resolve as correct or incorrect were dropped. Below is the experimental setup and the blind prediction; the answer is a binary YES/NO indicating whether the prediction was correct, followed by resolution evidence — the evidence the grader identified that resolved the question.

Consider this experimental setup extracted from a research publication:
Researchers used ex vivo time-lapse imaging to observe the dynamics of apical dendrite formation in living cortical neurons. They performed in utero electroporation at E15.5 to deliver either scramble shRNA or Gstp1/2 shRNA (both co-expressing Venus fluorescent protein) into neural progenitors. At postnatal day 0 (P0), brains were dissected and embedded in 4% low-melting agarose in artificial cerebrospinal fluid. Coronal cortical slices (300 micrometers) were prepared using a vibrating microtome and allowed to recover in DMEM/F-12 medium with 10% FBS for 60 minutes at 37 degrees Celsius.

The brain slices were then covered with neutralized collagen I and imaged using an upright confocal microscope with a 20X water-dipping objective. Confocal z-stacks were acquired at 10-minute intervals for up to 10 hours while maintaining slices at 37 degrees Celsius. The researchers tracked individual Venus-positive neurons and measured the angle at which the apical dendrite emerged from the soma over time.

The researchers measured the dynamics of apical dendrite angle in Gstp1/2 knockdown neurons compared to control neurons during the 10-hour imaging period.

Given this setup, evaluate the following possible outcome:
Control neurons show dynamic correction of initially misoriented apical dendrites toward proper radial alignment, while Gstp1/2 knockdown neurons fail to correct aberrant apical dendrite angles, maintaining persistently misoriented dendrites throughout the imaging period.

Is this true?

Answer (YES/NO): NO